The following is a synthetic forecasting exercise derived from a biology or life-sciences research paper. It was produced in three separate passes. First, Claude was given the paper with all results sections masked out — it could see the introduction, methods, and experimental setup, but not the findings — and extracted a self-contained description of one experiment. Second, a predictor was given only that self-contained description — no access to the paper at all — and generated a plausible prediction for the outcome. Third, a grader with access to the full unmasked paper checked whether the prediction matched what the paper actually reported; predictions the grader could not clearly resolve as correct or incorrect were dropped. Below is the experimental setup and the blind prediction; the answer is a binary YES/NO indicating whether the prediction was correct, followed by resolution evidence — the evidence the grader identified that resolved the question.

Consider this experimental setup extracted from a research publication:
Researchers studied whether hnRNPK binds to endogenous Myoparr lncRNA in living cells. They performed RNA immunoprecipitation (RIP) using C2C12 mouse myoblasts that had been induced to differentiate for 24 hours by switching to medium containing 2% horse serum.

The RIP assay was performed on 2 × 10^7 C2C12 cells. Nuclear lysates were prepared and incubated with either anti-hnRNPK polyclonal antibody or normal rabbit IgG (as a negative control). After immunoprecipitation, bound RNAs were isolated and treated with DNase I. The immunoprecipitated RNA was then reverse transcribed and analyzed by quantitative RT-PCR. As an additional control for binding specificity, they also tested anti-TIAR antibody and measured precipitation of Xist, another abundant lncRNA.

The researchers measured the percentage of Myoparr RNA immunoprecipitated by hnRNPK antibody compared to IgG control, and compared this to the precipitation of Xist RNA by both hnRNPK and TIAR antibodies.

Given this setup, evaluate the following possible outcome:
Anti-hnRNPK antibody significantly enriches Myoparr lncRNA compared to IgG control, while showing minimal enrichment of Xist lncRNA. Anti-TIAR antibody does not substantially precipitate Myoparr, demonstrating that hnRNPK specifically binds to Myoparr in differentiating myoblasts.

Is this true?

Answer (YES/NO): NO